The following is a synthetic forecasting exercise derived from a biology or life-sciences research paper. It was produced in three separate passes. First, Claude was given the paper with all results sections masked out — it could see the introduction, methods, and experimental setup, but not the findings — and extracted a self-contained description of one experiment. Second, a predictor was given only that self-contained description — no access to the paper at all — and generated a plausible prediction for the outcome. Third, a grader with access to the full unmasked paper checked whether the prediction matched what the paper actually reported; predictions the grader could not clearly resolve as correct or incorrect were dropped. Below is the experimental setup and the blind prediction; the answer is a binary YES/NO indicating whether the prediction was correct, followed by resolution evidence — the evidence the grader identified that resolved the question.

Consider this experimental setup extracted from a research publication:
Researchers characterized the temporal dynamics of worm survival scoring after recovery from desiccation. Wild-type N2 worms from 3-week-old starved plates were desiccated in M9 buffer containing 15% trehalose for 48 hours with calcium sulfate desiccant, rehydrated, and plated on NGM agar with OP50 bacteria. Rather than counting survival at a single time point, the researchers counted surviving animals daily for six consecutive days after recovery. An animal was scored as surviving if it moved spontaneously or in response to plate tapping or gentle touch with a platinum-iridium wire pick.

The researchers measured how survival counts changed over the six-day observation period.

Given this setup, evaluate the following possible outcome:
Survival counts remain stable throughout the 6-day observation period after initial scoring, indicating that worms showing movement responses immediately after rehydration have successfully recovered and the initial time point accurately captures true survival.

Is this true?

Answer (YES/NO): NO